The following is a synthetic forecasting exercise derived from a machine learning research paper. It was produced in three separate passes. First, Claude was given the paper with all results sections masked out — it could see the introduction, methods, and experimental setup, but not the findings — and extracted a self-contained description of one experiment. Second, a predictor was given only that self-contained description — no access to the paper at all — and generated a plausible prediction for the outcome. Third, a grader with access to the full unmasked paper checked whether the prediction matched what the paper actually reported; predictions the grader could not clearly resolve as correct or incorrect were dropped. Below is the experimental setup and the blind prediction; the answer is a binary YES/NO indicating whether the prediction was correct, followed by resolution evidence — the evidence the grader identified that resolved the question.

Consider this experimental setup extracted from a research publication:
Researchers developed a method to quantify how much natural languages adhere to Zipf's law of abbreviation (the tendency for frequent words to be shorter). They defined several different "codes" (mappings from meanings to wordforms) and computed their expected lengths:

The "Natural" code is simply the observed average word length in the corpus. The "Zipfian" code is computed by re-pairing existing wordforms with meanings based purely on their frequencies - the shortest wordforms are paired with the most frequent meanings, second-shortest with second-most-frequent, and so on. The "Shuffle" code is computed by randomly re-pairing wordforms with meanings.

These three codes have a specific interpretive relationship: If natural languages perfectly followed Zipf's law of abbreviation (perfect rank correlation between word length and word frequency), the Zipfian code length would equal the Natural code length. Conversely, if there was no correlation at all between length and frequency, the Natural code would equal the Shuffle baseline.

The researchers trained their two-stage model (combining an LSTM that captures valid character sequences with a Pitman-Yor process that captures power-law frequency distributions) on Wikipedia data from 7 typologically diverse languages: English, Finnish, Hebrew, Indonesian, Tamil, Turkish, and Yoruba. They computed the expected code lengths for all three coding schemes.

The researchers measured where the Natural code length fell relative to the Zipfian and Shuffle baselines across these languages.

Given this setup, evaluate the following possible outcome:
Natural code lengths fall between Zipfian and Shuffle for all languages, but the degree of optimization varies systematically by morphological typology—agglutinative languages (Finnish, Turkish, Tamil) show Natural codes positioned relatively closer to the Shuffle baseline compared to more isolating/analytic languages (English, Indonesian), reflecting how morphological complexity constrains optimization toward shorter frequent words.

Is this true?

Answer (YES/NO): NO